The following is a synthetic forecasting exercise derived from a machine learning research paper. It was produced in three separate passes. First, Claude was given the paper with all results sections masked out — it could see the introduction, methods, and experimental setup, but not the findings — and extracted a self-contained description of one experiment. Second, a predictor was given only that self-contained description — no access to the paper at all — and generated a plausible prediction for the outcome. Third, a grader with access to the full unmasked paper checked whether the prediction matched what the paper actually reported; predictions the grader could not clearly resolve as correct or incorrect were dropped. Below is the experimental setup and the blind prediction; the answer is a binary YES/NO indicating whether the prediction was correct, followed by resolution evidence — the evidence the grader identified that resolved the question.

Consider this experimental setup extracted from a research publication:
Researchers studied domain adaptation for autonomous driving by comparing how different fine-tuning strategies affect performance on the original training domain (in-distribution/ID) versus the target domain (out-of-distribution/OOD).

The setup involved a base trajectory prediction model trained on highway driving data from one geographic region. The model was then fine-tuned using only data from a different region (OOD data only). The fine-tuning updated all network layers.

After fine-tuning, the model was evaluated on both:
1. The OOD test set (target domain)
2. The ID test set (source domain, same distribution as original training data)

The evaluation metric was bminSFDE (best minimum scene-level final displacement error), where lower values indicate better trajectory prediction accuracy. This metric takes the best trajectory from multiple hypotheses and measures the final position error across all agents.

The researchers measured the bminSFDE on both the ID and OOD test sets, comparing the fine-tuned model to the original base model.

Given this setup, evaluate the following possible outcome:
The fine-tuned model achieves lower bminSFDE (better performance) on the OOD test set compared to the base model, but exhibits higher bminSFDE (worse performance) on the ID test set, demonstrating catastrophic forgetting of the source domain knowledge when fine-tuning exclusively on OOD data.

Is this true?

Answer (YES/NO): YES